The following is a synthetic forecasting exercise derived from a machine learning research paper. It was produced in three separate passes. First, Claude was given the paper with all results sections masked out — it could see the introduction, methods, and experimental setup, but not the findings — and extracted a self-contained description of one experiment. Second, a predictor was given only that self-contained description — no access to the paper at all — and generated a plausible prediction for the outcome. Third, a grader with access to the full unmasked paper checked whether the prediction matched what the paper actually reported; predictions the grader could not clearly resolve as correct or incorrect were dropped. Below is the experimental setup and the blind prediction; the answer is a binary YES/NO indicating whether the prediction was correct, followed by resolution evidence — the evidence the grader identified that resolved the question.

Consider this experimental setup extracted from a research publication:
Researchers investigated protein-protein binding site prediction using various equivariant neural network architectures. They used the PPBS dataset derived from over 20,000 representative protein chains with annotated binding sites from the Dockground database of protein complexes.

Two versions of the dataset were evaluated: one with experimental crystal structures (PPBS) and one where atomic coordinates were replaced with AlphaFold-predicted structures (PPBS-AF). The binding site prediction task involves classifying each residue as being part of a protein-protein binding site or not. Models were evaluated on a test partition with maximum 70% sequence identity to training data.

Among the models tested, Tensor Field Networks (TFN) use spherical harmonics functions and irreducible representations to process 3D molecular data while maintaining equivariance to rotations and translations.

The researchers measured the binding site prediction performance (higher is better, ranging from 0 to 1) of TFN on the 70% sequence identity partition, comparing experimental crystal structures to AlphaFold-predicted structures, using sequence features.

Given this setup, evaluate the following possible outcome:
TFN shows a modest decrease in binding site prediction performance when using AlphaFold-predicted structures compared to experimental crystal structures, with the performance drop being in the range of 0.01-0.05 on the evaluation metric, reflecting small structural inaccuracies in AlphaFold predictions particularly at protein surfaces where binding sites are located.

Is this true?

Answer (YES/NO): NO